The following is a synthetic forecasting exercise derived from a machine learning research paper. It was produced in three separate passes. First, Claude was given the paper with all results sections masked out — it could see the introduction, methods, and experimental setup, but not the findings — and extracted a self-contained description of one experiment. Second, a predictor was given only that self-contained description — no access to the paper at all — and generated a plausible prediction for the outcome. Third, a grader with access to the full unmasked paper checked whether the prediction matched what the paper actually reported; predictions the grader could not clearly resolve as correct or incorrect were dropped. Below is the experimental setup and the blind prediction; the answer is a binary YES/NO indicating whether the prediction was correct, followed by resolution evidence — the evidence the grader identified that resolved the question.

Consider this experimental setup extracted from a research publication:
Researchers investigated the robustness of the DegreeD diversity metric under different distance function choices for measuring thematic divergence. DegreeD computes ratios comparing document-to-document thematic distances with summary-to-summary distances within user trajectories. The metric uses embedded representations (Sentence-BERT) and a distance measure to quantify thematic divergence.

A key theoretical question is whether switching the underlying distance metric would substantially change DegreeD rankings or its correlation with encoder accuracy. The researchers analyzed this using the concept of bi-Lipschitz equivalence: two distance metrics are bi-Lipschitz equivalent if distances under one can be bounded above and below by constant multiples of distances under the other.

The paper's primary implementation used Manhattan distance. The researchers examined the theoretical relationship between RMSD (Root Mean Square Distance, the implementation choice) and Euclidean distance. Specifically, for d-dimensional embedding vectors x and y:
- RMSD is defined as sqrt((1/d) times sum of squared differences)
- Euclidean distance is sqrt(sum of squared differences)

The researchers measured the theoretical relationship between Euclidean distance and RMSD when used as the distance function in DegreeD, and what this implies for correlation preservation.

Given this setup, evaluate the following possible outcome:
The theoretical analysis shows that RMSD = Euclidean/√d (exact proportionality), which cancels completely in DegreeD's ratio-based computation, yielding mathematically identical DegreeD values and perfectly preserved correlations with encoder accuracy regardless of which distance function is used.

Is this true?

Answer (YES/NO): NO